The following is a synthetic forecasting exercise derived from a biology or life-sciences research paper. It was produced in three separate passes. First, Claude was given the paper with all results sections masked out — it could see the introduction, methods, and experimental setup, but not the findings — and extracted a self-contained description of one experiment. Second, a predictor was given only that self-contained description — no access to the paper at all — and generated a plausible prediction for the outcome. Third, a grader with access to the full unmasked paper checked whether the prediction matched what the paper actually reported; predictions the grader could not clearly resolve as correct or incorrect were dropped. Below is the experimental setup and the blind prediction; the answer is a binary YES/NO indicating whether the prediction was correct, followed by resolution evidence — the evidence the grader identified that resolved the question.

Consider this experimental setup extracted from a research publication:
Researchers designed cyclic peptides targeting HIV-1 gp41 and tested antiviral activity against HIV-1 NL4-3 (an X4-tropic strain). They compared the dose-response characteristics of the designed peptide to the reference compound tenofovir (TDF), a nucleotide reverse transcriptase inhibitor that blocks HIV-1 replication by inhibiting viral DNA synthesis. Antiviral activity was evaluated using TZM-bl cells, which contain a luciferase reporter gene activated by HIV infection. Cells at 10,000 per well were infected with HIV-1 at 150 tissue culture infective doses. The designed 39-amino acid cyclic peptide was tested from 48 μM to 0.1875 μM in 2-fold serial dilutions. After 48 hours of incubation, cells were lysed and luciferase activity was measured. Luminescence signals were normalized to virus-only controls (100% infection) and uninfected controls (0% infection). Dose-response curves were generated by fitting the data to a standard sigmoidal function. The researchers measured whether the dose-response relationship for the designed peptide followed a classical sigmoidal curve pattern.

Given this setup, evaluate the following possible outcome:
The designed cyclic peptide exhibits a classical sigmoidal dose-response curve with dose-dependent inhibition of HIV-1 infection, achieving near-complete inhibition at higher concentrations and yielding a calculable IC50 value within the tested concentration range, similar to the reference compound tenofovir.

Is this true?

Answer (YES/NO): NO